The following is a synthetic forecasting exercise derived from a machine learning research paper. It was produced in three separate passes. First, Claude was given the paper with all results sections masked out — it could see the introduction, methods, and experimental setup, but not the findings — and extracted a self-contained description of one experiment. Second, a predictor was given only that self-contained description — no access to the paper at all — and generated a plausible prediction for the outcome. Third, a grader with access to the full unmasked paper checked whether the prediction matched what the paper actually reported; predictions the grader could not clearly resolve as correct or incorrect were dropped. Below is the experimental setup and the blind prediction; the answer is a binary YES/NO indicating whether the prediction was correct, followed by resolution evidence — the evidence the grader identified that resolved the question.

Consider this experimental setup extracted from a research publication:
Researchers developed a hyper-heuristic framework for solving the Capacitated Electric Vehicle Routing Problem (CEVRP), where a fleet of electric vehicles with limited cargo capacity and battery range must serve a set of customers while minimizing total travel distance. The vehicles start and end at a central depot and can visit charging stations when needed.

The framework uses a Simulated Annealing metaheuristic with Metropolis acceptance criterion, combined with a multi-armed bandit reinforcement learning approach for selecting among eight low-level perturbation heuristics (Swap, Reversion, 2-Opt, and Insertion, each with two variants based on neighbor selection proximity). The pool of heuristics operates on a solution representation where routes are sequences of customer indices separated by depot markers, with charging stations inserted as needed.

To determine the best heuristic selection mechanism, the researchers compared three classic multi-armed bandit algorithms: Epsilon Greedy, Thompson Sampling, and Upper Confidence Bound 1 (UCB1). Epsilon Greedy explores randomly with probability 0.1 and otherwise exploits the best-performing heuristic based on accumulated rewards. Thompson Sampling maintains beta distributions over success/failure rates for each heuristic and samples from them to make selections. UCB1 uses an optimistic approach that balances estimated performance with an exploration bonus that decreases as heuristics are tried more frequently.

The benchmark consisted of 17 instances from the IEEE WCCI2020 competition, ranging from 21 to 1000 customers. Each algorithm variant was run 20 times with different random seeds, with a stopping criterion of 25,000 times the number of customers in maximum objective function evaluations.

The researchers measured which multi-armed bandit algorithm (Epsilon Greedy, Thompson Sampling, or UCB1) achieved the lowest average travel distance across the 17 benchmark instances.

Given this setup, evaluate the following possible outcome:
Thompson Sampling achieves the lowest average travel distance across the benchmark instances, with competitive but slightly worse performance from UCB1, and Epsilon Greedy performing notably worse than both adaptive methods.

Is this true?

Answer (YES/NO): NO